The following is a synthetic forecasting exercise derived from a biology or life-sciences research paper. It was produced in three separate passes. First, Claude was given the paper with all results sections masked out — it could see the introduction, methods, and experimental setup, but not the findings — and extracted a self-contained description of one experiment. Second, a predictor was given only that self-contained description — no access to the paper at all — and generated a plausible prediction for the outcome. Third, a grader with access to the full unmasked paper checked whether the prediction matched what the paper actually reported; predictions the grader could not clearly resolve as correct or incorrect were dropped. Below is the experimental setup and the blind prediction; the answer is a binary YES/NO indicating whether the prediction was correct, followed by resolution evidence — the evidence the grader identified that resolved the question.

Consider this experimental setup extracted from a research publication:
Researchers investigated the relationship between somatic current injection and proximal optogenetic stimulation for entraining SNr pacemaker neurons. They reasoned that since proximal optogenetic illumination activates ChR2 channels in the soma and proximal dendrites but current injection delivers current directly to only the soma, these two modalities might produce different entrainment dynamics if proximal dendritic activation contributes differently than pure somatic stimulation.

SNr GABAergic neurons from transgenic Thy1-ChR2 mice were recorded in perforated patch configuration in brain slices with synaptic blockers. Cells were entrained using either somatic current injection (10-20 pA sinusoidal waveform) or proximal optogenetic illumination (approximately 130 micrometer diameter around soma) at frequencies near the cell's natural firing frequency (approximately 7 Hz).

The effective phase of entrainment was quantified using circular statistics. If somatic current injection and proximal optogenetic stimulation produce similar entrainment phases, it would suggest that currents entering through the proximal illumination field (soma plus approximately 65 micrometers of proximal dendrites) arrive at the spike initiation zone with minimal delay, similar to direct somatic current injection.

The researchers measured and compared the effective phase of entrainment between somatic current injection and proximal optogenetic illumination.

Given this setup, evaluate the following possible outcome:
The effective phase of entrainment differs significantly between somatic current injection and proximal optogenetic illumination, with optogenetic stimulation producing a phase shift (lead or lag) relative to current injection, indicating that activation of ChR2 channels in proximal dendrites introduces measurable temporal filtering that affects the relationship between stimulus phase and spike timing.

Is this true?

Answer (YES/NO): NO